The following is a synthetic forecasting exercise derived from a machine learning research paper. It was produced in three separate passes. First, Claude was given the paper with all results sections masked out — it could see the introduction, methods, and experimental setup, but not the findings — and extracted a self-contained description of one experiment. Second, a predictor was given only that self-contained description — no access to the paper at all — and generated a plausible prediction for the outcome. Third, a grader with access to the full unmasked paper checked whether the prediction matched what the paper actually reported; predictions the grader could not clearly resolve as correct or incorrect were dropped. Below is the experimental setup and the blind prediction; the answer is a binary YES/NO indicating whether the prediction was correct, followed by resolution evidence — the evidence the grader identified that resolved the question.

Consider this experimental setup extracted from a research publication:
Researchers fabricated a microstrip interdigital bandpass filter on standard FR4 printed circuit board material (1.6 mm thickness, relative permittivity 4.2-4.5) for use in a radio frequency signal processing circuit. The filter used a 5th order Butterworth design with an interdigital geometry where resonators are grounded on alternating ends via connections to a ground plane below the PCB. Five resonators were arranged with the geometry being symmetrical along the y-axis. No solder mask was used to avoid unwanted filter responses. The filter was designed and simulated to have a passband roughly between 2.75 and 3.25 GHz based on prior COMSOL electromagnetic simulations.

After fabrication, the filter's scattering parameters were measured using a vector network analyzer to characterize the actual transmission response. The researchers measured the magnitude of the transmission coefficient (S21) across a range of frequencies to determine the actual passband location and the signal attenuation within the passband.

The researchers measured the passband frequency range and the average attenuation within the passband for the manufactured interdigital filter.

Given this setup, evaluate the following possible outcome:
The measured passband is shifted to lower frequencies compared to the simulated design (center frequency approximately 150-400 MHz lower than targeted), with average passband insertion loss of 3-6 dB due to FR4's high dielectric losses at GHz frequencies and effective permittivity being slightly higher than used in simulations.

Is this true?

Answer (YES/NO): NO